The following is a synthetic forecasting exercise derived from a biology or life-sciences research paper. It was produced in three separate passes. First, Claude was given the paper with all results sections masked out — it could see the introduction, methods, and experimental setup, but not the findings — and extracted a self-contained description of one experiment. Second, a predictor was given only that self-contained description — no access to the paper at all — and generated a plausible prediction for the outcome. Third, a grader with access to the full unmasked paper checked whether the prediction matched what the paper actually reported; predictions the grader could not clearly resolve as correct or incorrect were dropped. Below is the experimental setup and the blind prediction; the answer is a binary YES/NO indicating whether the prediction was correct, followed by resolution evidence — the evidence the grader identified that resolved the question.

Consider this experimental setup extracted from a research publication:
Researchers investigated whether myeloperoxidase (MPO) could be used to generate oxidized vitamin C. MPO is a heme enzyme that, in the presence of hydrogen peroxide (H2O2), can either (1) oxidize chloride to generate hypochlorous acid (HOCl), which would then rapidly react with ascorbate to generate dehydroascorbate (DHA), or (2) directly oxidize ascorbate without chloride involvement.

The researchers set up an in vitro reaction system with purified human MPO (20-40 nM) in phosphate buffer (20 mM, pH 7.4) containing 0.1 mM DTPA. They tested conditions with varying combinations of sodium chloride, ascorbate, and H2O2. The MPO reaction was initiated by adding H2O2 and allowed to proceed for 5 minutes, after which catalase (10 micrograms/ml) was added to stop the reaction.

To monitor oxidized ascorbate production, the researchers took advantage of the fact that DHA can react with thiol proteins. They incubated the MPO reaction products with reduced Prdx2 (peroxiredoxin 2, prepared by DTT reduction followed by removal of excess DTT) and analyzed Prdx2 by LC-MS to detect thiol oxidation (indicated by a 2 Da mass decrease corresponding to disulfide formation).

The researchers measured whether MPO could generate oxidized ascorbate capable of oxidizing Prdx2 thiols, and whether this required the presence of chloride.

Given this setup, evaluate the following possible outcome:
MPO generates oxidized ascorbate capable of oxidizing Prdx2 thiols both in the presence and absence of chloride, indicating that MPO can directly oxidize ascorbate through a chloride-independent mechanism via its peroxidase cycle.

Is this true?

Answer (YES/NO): YES